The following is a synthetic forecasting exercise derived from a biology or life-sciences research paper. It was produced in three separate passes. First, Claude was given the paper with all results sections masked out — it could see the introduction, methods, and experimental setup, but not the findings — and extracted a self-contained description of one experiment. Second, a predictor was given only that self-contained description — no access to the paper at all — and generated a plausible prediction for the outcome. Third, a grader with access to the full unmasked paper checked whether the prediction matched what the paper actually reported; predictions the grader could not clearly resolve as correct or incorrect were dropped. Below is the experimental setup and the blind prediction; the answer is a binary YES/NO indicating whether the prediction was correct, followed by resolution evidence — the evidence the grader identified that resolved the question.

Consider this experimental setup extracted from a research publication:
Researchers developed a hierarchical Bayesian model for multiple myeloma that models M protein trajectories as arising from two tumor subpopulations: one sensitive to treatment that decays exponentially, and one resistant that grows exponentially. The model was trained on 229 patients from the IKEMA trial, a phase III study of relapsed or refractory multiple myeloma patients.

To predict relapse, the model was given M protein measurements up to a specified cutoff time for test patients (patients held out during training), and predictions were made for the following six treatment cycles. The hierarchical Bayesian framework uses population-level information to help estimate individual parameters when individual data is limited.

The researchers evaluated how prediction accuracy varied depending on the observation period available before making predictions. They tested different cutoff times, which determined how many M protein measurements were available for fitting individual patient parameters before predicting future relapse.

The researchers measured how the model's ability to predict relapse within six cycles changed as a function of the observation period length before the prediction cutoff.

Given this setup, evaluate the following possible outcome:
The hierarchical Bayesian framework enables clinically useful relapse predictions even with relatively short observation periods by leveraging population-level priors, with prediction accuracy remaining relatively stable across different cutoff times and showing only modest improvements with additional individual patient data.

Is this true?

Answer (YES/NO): NO